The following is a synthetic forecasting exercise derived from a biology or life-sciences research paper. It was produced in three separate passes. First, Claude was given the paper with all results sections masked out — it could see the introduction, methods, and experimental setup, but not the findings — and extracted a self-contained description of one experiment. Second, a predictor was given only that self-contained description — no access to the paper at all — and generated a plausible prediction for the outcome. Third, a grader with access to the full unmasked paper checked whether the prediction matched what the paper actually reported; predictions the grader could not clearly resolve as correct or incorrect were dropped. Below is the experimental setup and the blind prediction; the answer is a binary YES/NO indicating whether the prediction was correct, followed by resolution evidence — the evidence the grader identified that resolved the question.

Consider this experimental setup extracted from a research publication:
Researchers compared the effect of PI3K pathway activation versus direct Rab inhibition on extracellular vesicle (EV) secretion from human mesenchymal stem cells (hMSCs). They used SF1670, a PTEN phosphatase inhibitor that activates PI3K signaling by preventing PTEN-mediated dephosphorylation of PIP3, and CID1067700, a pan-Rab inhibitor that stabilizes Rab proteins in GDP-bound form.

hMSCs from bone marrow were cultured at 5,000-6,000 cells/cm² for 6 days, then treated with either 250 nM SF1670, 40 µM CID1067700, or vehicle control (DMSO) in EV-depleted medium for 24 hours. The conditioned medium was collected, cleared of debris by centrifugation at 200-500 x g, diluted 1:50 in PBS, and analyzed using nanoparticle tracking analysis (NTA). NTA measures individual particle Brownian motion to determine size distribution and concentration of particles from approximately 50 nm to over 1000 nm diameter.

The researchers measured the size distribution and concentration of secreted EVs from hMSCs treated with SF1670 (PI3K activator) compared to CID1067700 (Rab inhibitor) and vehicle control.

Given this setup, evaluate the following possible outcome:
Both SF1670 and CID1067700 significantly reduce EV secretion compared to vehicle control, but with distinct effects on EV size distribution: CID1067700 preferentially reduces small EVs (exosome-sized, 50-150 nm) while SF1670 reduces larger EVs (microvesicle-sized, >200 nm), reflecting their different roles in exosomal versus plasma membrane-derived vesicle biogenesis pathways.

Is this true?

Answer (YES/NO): NO